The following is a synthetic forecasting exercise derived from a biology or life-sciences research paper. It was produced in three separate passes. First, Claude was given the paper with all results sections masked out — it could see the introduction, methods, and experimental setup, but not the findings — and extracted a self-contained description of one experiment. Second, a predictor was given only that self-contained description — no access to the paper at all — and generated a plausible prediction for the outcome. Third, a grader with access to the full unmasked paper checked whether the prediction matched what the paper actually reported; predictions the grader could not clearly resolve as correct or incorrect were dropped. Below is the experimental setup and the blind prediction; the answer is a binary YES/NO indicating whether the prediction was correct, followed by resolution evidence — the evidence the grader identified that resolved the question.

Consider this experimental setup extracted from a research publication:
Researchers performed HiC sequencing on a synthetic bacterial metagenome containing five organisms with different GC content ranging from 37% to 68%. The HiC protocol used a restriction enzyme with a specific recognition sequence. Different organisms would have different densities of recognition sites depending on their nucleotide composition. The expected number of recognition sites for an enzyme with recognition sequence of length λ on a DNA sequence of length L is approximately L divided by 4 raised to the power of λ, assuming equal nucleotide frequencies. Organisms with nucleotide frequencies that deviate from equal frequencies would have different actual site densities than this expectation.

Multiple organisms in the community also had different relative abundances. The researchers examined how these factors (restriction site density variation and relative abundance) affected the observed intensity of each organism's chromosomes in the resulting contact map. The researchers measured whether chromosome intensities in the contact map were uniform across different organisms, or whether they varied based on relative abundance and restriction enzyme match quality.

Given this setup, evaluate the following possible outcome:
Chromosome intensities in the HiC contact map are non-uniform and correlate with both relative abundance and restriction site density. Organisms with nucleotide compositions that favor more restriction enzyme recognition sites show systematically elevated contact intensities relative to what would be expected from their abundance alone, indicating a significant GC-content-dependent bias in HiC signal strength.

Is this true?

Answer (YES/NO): YES